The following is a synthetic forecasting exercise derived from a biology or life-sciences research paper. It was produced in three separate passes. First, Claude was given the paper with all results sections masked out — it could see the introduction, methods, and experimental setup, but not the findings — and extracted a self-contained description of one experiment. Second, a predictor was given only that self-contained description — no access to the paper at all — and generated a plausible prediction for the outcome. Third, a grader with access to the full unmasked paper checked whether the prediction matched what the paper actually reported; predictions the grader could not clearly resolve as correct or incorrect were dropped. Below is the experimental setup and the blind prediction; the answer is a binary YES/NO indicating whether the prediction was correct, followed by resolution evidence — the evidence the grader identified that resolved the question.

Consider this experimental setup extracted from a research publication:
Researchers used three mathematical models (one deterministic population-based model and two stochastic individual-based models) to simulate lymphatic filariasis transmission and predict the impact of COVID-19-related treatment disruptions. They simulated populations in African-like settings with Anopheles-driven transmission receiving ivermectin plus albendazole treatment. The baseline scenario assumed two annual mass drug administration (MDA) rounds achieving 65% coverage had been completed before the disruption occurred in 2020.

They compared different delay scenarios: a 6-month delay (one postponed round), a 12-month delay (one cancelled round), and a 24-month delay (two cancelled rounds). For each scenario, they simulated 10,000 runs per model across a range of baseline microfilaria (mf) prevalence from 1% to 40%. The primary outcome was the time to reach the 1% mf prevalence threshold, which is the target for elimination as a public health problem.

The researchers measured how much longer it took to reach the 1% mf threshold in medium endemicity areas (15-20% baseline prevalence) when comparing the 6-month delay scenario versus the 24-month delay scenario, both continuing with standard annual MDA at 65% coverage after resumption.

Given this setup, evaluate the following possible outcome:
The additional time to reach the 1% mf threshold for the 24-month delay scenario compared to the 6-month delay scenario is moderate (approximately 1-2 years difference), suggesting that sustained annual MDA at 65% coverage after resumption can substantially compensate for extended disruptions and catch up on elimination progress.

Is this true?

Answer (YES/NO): YES